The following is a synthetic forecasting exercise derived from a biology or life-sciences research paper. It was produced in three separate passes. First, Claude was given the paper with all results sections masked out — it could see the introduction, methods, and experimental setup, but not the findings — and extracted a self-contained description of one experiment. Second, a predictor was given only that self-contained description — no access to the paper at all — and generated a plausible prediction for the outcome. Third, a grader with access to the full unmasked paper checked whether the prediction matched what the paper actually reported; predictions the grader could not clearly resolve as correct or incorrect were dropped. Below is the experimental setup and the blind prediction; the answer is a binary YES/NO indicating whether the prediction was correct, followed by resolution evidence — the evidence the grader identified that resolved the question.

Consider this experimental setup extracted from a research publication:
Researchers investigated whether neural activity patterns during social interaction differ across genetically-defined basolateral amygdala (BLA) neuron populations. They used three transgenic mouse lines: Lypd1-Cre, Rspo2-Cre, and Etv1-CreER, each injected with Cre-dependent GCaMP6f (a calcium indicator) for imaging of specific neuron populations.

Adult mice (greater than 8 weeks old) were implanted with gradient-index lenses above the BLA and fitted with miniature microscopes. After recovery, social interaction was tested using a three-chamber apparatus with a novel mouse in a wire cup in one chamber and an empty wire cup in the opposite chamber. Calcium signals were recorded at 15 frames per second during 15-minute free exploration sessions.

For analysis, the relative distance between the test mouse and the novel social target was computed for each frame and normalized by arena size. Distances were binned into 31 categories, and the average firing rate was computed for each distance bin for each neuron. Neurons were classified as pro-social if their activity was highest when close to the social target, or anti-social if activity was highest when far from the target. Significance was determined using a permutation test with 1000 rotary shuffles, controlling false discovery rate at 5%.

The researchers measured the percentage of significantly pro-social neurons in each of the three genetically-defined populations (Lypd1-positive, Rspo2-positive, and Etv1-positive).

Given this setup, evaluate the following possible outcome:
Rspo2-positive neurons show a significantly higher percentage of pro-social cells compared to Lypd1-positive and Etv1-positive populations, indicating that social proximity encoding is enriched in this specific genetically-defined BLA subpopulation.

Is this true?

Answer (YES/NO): NO